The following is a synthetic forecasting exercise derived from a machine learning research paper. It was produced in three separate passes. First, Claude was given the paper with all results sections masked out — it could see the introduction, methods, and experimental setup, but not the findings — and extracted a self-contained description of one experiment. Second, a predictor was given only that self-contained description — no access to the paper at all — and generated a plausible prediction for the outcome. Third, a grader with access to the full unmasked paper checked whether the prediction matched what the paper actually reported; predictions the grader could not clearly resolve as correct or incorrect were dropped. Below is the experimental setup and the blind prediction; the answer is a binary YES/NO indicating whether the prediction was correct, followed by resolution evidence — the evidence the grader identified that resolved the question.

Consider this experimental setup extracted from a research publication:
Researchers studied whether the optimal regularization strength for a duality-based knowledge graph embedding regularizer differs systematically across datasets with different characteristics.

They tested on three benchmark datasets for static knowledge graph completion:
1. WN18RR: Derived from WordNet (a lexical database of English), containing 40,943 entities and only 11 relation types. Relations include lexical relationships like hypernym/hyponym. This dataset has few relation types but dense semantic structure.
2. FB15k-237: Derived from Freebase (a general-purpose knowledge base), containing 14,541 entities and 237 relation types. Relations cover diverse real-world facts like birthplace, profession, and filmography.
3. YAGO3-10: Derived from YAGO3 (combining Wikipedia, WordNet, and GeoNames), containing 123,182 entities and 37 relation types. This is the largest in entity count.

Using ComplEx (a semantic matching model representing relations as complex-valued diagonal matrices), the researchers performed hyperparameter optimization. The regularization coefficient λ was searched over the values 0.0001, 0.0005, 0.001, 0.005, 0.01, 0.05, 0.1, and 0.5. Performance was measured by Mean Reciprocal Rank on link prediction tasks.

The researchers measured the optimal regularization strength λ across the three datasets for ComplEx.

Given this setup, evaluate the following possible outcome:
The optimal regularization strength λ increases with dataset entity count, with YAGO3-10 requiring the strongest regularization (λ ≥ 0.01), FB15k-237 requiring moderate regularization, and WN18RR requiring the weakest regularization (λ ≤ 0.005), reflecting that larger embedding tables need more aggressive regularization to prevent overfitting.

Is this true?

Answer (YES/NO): NO